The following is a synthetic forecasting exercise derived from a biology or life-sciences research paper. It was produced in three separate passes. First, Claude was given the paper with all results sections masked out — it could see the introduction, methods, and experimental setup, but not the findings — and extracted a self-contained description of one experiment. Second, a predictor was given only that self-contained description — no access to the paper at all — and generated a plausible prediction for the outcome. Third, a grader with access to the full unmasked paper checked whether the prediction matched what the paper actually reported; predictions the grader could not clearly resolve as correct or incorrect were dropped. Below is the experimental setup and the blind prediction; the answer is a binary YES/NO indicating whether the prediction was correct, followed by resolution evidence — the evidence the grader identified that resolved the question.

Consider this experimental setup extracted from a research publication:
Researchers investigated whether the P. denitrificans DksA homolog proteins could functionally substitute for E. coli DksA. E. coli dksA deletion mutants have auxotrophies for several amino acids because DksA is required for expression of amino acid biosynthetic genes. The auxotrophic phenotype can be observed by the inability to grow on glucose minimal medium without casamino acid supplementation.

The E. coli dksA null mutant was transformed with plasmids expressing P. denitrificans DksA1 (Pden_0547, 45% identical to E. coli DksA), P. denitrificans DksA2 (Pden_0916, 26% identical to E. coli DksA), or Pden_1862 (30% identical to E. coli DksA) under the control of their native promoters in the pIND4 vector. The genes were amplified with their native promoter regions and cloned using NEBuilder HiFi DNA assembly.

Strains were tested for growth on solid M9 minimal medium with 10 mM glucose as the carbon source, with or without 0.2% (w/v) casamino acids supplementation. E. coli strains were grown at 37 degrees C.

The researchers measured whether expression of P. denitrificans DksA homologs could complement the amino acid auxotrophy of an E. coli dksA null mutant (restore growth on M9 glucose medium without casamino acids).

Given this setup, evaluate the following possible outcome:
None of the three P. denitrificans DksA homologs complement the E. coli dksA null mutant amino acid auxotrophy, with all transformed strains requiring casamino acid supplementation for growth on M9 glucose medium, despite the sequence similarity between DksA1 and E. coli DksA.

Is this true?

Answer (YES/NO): NO